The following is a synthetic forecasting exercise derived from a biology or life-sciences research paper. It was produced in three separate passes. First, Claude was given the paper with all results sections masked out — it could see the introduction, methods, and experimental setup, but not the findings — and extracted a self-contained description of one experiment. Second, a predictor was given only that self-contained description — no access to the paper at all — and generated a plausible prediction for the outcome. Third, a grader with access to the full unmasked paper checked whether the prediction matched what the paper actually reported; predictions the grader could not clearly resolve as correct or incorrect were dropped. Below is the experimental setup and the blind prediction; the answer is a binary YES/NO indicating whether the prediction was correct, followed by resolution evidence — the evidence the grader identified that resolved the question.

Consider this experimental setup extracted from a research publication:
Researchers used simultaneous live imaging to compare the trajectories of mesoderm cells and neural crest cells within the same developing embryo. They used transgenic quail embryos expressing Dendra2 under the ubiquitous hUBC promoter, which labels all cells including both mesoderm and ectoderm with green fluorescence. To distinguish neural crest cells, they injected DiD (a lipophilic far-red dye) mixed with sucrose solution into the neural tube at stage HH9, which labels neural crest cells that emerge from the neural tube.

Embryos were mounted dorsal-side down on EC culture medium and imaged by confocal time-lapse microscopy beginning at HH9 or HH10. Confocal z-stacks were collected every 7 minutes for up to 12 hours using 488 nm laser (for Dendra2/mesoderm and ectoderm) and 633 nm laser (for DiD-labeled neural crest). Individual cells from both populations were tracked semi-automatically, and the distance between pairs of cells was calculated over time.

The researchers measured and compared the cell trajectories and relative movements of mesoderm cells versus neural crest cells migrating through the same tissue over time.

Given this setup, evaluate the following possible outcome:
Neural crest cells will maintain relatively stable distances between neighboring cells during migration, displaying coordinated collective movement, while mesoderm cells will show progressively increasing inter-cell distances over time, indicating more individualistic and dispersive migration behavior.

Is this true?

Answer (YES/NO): NO